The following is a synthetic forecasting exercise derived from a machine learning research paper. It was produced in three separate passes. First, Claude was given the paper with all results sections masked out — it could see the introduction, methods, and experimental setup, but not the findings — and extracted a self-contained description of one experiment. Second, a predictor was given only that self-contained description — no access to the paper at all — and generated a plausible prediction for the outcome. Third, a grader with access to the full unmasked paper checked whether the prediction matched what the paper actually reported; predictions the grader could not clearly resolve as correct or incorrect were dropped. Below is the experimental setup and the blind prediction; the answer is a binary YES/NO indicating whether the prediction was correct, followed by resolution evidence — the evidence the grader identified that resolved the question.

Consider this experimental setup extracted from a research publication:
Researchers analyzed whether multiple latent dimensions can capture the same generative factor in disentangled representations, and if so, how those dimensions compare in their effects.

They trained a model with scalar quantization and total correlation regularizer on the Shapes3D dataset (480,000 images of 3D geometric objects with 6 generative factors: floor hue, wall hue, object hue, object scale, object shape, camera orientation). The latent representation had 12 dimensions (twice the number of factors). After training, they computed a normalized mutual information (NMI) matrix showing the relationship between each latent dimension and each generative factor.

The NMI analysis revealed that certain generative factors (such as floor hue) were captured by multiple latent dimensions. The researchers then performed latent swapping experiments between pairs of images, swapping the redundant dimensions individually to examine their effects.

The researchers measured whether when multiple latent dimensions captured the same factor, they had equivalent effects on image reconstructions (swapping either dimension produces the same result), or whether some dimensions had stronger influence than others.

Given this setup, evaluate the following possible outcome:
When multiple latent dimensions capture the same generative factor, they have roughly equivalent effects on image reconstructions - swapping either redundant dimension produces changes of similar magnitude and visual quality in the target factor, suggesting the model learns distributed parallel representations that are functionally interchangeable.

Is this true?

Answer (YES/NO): NO